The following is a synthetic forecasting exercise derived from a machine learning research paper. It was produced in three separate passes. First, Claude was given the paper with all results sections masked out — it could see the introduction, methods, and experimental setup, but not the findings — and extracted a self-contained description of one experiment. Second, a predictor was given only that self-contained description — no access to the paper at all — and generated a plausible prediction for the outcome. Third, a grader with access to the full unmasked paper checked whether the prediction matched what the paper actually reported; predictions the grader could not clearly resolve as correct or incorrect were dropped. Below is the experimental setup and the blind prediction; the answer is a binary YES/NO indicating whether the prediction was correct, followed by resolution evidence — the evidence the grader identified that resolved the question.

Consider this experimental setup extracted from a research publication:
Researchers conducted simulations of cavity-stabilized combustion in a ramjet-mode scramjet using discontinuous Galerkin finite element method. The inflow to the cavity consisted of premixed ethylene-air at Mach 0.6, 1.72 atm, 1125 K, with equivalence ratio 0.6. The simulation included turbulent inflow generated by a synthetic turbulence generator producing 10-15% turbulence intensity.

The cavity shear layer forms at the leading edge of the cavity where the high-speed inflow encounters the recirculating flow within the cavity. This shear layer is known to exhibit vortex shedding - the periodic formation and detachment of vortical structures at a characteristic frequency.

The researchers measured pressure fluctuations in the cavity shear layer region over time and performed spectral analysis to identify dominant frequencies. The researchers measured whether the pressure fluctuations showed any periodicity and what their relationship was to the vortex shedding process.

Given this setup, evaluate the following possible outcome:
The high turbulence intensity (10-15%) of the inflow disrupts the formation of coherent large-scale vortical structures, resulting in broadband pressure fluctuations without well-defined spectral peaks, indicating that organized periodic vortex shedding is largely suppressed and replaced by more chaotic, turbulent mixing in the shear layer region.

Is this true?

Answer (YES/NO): NO